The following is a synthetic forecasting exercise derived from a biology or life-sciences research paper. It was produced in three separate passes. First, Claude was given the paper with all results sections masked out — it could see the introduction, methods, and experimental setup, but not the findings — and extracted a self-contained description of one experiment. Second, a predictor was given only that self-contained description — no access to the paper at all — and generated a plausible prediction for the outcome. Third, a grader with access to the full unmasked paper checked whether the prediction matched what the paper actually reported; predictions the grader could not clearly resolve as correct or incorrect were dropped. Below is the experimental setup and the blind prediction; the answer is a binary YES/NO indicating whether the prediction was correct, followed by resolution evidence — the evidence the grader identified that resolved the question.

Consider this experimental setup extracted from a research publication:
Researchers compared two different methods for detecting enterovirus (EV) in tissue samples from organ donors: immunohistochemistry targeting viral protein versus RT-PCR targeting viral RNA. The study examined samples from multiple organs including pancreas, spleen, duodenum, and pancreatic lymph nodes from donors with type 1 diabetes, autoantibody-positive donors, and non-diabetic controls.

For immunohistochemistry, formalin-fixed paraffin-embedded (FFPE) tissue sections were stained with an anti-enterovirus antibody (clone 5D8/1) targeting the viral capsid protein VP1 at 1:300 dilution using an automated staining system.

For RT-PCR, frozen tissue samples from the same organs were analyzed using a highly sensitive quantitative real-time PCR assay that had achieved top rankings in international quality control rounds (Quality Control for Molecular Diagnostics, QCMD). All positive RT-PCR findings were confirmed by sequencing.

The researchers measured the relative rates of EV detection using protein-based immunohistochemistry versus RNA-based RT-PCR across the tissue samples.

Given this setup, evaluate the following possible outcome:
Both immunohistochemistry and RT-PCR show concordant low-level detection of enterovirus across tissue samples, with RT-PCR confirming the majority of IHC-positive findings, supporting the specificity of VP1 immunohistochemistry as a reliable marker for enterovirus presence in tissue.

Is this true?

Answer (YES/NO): NO